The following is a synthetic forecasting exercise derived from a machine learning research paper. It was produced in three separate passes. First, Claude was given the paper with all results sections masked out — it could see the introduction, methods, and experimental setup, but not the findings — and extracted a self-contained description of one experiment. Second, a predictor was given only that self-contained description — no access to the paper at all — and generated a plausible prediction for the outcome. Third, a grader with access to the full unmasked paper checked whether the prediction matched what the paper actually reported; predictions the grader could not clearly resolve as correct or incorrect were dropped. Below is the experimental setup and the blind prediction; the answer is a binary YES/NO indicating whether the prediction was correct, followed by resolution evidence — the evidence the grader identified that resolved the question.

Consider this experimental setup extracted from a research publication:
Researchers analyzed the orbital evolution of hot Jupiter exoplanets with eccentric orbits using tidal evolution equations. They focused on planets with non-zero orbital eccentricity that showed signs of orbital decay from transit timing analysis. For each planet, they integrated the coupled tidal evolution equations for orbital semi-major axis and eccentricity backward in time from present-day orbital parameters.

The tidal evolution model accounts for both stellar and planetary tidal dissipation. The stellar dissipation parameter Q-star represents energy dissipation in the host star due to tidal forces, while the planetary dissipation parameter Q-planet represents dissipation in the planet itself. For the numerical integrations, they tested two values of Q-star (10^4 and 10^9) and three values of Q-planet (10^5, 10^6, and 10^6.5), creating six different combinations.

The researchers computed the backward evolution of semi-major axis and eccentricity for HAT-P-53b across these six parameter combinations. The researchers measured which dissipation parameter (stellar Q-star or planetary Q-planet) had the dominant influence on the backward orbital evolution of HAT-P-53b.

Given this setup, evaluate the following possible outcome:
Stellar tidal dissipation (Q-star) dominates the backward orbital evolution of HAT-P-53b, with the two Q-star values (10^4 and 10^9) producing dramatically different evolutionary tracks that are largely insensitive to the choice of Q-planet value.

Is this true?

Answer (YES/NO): NO